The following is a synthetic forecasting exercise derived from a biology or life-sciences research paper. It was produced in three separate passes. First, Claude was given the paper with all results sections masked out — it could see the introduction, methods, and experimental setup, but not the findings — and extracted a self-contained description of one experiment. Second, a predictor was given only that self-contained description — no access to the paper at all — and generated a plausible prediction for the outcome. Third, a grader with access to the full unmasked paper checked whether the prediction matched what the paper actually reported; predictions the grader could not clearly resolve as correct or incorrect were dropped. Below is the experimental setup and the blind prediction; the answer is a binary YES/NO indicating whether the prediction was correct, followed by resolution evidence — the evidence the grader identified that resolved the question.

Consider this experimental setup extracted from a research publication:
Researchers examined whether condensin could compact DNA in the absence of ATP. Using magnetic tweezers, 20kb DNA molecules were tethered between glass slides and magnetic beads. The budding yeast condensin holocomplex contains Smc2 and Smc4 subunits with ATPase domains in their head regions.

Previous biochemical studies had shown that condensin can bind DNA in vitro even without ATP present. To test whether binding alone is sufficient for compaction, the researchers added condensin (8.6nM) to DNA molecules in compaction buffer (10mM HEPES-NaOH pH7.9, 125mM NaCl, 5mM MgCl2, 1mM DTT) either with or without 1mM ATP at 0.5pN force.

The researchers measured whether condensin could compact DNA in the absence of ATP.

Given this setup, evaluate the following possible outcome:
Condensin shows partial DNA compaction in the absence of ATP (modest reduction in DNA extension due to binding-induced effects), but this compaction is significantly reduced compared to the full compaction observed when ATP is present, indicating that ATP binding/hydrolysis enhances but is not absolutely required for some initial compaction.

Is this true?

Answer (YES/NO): NO